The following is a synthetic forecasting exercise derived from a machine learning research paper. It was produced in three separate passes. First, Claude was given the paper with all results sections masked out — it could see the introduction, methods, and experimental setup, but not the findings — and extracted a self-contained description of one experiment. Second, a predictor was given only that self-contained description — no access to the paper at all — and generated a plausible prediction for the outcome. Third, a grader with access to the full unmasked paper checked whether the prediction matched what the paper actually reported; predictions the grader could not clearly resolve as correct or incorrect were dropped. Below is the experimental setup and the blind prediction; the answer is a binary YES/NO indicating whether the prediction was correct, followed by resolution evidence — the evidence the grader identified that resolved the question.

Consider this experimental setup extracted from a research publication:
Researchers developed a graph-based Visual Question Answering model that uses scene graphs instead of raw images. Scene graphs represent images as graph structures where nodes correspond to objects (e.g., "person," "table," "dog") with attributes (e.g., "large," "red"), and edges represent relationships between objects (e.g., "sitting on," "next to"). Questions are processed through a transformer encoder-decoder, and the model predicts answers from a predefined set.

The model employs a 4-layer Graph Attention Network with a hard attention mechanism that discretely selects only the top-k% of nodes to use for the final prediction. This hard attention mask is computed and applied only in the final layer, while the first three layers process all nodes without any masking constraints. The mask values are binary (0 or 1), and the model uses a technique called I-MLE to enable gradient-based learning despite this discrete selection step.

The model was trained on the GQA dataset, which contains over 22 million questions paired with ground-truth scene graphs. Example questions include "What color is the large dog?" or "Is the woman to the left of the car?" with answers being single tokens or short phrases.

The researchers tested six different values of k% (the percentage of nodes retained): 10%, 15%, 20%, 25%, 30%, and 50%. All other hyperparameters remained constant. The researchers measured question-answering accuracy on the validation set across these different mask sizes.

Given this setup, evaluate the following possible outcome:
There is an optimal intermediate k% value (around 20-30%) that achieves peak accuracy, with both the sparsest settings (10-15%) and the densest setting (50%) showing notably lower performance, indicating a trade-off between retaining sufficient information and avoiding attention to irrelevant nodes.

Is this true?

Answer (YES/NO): NO